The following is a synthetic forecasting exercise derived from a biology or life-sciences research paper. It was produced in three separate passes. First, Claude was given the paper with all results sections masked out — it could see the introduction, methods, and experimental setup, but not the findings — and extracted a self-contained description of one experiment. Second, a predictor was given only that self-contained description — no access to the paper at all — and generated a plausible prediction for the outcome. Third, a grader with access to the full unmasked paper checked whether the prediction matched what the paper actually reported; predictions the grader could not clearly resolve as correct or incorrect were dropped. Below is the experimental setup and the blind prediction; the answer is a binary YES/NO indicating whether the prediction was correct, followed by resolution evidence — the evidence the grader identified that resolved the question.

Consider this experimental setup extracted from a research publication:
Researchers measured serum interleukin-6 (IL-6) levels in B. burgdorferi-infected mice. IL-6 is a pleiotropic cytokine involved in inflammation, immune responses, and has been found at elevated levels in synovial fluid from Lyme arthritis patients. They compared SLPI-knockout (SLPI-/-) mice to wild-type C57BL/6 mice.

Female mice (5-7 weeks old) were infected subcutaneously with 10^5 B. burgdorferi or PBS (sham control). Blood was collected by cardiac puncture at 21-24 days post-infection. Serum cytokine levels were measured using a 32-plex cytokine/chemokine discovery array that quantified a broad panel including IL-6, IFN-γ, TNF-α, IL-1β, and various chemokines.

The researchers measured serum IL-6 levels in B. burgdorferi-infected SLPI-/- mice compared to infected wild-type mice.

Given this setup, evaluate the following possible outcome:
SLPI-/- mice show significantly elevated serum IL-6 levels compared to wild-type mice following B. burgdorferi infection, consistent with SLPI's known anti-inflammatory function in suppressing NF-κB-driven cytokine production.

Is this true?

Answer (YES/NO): YES